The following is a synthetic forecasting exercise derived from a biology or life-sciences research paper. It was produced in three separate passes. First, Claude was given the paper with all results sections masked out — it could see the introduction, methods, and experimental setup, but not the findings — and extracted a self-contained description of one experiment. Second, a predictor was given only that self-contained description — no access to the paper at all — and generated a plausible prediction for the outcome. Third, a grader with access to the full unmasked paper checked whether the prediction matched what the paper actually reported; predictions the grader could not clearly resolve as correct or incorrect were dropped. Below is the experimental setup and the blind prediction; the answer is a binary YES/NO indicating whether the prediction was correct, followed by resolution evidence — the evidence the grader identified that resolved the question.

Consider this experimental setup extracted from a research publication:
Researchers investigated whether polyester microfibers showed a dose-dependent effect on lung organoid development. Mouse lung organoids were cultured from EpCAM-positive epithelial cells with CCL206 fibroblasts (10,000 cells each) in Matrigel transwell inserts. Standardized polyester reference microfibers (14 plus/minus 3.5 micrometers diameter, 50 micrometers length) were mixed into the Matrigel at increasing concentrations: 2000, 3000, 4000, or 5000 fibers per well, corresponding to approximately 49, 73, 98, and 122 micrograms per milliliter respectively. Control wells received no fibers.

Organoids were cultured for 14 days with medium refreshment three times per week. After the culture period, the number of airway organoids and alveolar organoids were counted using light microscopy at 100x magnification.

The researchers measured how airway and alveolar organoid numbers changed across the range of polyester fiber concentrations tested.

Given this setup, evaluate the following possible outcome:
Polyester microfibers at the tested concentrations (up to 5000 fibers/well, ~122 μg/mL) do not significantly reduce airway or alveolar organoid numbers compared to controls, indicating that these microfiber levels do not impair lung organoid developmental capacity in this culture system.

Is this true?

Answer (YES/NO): NO